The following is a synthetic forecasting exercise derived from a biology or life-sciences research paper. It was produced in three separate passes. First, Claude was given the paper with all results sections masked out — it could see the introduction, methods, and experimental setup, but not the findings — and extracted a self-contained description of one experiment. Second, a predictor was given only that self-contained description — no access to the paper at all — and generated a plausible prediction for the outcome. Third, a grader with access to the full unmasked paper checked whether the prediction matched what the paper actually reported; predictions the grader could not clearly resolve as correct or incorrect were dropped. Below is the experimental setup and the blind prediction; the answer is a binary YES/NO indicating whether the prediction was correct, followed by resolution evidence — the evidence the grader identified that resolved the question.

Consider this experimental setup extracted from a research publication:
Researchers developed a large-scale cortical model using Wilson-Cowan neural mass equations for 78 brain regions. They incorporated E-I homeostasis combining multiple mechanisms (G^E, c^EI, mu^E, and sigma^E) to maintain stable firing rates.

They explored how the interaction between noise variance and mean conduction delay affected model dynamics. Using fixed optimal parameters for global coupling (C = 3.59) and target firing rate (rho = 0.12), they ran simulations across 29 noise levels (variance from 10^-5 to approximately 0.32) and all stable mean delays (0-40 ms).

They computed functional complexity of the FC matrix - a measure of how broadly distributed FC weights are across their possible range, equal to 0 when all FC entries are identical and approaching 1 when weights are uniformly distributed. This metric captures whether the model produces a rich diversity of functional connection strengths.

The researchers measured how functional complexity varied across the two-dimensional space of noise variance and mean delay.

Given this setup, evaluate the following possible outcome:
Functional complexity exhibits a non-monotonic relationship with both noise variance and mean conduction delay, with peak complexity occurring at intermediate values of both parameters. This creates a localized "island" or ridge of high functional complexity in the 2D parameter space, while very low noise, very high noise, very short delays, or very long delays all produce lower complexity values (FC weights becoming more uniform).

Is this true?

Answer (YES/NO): NO